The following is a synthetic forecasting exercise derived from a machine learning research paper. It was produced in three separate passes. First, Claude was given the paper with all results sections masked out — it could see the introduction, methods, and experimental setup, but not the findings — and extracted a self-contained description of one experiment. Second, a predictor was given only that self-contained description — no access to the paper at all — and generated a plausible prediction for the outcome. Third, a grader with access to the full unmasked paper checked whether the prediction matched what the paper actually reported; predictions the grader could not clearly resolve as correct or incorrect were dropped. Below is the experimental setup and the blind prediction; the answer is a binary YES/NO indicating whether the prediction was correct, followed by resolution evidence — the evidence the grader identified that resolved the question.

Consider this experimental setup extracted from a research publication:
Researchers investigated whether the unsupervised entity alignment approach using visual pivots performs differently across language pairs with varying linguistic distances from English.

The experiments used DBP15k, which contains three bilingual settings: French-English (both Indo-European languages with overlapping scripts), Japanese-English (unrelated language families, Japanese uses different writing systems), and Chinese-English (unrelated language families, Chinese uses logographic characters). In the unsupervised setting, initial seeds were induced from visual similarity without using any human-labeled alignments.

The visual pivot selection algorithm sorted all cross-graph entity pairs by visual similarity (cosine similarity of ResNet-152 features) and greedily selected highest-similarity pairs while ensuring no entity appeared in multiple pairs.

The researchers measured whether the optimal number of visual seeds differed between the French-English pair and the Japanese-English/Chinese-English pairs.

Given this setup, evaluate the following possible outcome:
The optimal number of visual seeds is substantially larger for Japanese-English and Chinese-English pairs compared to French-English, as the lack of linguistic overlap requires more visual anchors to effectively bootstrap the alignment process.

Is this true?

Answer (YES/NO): YES